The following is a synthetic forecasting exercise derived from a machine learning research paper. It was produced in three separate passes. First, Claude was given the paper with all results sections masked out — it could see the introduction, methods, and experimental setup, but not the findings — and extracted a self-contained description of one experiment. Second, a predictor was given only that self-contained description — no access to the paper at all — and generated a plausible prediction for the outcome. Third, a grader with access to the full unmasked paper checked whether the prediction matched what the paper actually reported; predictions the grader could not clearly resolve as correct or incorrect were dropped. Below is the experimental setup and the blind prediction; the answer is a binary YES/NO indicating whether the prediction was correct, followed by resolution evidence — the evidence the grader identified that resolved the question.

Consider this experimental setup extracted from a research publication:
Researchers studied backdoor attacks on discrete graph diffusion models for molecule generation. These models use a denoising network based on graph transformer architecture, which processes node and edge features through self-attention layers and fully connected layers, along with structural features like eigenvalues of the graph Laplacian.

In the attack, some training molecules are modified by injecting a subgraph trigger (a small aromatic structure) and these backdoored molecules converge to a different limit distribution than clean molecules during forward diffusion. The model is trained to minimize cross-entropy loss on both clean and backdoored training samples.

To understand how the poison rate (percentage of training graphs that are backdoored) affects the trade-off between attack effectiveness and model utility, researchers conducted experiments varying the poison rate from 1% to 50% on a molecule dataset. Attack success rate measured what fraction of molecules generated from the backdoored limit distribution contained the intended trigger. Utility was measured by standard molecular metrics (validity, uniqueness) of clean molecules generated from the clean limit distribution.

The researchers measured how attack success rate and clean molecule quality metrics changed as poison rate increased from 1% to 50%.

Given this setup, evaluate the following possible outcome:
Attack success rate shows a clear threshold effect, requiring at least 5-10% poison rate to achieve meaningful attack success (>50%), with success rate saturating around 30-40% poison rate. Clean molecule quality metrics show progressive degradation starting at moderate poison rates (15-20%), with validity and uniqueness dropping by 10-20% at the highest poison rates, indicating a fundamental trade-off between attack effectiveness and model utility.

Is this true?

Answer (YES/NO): NO